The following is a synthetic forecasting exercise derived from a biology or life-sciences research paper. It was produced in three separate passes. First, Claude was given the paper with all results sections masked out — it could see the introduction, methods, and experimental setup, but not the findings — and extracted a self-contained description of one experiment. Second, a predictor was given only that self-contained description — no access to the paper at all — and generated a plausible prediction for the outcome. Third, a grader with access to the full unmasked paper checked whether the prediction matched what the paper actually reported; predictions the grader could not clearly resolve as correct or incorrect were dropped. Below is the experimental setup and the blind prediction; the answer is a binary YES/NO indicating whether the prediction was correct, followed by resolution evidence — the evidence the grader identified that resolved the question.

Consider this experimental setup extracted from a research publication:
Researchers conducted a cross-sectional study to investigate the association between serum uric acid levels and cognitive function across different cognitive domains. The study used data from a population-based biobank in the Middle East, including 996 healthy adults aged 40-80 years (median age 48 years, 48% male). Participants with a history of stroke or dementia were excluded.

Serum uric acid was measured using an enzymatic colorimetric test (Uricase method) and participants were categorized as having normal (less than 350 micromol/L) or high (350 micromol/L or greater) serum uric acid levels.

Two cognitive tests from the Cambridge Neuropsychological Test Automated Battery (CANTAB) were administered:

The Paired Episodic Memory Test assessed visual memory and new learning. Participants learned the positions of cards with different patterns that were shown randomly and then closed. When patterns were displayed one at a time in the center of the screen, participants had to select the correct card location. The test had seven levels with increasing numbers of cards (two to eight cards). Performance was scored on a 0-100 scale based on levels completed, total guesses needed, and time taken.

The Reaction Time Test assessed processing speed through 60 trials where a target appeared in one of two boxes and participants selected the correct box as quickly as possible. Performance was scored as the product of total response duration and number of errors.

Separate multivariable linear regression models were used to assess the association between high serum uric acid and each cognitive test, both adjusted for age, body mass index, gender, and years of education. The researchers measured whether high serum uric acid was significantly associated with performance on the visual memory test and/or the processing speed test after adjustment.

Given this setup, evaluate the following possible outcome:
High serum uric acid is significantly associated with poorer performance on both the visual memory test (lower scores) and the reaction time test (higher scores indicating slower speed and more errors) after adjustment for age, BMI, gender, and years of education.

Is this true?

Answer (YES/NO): NO